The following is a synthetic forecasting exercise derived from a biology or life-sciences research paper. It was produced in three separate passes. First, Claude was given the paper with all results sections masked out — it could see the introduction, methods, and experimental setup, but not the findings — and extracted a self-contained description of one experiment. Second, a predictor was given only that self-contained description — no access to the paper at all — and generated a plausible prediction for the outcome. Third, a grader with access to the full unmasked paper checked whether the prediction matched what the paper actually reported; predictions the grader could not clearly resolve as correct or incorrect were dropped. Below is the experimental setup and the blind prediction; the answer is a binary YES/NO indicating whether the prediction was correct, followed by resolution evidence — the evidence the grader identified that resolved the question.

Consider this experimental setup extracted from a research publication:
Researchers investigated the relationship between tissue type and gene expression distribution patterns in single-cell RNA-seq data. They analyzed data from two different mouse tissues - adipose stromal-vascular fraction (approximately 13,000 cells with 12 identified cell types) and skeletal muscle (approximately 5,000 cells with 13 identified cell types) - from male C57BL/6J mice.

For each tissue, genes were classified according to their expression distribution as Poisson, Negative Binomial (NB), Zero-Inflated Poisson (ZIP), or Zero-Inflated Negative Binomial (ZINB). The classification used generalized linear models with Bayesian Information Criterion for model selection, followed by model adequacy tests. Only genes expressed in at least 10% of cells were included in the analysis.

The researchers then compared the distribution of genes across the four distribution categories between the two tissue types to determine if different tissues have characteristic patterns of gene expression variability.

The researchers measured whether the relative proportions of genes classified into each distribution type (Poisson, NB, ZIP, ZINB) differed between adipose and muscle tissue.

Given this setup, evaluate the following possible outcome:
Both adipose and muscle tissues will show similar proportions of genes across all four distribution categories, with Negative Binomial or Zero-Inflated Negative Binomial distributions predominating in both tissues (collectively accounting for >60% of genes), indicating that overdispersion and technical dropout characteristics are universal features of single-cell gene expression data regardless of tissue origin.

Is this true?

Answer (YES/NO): NO